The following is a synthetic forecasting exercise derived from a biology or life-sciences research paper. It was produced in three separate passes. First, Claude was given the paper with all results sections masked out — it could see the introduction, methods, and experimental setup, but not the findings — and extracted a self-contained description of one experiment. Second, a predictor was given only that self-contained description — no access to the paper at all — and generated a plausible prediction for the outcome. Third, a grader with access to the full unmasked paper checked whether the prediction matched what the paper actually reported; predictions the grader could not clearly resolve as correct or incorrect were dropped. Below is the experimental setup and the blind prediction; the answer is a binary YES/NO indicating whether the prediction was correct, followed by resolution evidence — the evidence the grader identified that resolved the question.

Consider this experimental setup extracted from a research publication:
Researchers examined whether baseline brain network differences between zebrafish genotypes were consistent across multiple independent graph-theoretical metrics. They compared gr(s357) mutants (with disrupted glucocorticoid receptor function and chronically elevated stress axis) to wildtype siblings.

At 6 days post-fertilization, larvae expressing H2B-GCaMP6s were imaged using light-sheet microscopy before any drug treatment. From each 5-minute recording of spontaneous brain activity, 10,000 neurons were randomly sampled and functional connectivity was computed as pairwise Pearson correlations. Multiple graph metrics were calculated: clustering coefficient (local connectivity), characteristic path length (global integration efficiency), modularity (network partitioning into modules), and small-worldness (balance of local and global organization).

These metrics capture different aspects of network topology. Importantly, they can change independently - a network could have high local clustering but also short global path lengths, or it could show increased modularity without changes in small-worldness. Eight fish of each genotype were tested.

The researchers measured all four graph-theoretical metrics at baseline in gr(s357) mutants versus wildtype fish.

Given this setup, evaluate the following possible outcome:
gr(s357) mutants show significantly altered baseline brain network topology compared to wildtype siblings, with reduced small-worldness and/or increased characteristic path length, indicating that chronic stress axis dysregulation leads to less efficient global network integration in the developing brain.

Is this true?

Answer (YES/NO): NO